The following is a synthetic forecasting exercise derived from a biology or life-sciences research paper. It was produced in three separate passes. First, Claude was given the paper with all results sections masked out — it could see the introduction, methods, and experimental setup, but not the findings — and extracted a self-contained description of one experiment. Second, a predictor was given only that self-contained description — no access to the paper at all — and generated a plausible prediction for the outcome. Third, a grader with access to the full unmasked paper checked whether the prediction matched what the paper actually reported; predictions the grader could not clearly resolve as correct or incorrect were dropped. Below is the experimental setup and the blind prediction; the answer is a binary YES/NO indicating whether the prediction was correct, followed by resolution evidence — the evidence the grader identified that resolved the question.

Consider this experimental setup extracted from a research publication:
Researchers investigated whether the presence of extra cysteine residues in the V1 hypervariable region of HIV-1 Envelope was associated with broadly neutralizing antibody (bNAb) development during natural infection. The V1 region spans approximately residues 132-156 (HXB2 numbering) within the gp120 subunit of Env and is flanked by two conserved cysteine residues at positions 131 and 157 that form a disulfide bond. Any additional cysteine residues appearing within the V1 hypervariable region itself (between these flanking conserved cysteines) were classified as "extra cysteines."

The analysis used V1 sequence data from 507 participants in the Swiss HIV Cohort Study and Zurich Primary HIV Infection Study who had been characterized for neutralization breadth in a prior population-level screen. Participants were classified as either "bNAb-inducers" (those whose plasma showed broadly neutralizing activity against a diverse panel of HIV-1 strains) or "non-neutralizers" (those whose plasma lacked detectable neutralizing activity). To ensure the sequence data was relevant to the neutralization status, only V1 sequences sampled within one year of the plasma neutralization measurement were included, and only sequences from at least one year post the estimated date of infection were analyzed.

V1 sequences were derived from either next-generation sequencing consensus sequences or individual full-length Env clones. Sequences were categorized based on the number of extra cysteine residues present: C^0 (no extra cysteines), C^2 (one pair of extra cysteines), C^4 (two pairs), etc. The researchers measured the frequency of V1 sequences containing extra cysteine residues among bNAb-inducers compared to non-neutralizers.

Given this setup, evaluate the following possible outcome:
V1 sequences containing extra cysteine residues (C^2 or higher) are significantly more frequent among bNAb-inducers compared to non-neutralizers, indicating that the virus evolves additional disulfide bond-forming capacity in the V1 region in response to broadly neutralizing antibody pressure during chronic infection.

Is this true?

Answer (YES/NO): NO